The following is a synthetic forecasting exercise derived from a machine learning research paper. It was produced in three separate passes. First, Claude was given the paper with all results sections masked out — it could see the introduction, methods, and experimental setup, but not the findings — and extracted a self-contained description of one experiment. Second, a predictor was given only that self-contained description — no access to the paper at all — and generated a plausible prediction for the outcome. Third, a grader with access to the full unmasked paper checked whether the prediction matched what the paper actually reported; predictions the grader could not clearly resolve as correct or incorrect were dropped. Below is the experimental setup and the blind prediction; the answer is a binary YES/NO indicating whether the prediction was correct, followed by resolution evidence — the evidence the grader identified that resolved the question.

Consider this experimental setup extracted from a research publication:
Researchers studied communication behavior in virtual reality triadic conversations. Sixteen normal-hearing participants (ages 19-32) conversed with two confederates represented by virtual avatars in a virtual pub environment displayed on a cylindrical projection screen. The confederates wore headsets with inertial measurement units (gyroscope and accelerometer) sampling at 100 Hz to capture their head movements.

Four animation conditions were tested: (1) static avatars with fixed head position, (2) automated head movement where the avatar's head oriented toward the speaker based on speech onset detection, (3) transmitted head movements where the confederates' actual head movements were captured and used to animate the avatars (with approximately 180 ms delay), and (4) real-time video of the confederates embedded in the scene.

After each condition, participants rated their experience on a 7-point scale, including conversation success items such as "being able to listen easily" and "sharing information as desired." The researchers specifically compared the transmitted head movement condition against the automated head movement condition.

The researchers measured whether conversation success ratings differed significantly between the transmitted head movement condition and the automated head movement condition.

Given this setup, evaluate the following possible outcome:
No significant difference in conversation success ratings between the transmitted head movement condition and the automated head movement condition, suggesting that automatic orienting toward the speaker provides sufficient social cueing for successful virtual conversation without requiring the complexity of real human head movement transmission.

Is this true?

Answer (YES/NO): YES